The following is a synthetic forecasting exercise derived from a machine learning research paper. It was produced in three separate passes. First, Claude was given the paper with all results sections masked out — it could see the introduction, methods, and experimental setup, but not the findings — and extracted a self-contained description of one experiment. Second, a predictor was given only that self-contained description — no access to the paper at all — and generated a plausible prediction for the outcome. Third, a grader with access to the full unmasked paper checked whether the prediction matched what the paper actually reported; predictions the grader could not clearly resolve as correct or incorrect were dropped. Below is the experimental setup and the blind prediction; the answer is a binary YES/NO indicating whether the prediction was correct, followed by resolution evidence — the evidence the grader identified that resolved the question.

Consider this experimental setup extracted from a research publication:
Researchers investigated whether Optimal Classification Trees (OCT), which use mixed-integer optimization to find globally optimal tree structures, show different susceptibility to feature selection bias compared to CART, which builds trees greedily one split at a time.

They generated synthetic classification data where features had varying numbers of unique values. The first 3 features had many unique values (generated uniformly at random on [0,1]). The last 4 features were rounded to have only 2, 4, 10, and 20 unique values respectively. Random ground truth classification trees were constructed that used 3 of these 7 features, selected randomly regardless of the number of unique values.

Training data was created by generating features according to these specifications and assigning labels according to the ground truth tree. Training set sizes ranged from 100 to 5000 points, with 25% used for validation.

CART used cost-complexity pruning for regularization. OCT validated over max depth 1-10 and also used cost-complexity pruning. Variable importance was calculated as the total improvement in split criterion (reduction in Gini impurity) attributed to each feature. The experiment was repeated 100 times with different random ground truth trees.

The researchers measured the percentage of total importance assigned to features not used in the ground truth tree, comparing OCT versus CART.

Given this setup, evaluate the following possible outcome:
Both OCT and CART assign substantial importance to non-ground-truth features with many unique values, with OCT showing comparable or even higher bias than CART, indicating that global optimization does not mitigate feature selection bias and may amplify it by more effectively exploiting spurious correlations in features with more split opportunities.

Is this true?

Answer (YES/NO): NO